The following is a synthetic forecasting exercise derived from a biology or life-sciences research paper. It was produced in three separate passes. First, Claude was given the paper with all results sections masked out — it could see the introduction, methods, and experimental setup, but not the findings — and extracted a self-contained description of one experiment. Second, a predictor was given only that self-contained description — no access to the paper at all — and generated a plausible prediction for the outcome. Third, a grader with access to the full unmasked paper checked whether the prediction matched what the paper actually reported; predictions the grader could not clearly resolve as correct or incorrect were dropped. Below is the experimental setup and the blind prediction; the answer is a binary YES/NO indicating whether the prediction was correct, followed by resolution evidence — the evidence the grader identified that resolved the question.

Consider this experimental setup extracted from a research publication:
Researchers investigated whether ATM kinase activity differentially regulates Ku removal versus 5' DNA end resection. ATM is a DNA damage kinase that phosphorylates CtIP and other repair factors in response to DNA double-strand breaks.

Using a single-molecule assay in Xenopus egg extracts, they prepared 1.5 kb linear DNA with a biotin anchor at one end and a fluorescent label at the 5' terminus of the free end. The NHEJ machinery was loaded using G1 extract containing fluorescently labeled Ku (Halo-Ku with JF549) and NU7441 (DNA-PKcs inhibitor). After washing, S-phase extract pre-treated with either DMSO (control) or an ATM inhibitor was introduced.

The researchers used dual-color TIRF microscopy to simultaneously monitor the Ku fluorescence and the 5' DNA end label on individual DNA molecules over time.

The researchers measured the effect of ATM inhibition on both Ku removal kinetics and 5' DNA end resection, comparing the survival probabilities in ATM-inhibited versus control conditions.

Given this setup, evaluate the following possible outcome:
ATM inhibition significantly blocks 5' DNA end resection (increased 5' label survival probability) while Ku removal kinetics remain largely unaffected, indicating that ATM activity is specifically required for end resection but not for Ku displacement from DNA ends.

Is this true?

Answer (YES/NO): YES